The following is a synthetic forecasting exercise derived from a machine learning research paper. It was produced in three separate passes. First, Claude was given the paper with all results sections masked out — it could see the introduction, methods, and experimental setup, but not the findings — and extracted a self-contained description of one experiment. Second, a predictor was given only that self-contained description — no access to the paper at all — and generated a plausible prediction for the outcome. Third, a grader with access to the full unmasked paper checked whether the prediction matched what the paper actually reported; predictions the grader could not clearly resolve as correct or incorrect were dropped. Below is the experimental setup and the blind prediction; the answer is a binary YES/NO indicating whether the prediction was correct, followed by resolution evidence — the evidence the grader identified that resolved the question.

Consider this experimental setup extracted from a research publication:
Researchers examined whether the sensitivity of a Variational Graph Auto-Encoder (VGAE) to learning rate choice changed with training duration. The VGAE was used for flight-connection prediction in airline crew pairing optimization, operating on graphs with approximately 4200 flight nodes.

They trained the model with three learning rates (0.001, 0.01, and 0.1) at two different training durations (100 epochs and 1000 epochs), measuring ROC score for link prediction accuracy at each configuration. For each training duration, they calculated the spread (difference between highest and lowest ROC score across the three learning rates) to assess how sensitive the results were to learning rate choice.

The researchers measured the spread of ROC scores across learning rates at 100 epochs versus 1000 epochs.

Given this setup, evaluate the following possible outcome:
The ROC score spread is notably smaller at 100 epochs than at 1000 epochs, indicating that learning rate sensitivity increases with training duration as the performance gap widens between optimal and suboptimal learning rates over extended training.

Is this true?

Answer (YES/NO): YES